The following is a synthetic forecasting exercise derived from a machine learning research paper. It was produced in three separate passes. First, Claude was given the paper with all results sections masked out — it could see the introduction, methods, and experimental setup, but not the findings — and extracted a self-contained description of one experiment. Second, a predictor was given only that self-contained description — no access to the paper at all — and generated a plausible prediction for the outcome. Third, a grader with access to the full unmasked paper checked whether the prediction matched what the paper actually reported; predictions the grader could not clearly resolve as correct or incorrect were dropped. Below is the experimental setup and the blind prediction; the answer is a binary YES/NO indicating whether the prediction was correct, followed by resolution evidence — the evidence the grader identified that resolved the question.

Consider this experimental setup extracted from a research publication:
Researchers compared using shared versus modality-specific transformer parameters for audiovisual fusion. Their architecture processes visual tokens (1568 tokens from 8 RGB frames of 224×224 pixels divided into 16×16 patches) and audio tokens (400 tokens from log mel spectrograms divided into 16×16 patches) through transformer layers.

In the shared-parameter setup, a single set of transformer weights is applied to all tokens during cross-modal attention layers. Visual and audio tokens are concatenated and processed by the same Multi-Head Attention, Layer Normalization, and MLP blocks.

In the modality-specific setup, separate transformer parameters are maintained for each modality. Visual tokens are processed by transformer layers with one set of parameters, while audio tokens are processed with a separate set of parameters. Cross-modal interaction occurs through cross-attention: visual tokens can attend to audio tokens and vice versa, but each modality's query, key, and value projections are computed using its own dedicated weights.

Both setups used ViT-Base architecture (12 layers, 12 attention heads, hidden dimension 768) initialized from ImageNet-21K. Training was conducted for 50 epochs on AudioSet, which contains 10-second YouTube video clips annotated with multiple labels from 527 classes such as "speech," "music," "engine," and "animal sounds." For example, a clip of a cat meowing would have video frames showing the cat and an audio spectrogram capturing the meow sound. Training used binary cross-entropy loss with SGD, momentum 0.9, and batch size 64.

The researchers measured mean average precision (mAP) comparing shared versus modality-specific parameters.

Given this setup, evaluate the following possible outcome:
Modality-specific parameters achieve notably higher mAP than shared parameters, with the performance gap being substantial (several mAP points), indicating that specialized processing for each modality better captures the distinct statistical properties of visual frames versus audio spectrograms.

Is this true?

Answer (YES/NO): NO